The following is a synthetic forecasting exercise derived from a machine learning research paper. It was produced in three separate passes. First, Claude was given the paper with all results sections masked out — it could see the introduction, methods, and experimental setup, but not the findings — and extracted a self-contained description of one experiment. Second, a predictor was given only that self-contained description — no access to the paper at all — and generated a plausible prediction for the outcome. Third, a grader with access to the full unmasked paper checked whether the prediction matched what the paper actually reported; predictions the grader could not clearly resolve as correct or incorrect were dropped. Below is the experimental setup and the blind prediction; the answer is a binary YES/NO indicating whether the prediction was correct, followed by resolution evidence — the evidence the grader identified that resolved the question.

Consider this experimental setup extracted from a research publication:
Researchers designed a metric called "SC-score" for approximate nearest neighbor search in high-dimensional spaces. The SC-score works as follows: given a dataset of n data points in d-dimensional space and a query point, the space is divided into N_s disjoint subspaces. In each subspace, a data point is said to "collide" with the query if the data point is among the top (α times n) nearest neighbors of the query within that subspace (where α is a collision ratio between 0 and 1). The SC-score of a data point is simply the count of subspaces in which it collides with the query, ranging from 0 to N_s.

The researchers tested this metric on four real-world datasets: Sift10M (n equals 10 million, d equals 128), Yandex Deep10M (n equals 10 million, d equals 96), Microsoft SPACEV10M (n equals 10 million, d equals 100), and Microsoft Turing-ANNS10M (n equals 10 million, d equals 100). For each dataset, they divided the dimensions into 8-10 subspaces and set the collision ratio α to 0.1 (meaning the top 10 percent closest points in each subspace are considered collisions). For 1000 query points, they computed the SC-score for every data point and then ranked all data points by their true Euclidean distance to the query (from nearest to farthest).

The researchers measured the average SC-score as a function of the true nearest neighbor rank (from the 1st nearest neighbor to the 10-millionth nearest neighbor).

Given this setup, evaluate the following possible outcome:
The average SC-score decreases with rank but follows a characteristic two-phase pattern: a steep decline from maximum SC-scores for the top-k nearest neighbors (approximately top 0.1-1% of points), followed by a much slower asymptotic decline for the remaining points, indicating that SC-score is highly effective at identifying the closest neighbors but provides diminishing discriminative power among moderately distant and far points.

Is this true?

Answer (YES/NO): NO